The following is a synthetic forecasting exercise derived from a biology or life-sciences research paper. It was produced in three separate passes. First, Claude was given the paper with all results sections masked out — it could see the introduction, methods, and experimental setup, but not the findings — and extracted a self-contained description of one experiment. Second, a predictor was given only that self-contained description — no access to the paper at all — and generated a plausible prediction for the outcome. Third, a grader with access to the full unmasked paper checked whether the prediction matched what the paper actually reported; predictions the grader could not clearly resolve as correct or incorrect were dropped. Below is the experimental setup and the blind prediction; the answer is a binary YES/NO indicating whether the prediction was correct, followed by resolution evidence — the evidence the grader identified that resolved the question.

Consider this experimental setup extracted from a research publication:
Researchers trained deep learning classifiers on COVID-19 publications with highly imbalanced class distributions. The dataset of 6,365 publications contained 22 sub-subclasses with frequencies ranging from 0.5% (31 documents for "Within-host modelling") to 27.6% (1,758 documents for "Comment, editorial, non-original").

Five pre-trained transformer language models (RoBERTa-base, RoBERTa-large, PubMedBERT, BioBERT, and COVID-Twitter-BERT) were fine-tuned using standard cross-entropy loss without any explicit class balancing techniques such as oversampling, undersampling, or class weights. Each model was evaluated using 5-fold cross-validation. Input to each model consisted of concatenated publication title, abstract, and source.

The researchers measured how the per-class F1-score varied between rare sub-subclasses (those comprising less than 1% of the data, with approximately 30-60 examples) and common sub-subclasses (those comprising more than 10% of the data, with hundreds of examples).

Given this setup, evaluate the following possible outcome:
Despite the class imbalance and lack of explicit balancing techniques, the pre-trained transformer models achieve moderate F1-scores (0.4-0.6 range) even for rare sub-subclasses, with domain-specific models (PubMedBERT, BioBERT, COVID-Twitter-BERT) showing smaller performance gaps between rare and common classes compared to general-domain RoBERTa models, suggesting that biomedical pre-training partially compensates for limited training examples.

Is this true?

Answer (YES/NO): NO